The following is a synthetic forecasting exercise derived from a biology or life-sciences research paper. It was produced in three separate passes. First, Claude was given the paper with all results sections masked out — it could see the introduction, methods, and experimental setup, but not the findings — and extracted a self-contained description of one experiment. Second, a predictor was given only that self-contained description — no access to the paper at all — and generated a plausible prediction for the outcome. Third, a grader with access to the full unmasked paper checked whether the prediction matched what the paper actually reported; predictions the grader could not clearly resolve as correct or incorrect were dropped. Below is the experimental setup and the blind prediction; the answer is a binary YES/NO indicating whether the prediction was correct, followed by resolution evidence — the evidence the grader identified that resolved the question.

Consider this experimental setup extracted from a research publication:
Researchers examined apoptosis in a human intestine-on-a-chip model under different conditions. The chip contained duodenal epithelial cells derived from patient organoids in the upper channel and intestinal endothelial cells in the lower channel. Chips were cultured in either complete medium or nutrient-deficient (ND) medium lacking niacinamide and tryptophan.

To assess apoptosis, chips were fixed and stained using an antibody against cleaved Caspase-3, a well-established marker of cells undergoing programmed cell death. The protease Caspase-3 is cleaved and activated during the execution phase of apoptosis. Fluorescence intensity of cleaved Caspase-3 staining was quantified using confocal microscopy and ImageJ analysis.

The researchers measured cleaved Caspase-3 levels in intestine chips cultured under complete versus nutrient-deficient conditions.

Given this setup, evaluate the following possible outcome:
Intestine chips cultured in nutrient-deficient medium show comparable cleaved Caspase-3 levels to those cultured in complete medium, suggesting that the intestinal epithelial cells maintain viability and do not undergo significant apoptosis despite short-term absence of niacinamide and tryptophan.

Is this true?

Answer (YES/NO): NO